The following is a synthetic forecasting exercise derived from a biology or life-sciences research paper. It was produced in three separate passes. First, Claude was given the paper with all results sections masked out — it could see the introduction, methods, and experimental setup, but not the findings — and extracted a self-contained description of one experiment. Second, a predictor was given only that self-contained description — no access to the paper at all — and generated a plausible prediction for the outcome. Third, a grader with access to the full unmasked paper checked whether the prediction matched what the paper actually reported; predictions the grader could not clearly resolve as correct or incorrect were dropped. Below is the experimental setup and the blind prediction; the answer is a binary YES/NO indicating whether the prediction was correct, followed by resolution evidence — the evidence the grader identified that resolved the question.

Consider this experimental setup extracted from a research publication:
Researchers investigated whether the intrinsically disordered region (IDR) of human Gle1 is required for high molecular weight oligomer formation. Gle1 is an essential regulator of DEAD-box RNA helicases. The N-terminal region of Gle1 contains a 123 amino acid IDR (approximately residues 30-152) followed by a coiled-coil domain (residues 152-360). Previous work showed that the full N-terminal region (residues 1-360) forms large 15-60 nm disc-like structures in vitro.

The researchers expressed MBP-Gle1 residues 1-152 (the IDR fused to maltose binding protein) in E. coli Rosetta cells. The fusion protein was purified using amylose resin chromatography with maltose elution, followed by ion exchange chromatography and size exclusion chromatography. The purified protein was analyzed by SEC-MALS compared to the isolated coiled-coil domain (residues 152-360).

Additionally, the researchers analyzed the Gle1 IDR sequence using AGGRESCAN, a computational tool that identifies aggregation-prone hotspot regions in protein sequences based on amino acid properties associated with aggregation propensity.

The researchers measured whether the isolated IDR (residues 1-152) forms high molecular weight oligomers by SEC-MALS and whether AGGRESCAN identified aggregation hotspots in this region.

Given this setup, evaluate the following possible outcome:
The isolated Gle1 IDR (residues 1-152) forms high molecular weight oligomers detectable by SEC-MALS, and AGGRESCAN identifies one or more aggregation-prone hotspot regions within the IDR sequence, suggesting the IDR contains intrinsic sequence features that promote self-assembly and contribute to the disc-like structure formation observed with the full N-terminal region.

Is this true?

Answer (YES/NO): YES